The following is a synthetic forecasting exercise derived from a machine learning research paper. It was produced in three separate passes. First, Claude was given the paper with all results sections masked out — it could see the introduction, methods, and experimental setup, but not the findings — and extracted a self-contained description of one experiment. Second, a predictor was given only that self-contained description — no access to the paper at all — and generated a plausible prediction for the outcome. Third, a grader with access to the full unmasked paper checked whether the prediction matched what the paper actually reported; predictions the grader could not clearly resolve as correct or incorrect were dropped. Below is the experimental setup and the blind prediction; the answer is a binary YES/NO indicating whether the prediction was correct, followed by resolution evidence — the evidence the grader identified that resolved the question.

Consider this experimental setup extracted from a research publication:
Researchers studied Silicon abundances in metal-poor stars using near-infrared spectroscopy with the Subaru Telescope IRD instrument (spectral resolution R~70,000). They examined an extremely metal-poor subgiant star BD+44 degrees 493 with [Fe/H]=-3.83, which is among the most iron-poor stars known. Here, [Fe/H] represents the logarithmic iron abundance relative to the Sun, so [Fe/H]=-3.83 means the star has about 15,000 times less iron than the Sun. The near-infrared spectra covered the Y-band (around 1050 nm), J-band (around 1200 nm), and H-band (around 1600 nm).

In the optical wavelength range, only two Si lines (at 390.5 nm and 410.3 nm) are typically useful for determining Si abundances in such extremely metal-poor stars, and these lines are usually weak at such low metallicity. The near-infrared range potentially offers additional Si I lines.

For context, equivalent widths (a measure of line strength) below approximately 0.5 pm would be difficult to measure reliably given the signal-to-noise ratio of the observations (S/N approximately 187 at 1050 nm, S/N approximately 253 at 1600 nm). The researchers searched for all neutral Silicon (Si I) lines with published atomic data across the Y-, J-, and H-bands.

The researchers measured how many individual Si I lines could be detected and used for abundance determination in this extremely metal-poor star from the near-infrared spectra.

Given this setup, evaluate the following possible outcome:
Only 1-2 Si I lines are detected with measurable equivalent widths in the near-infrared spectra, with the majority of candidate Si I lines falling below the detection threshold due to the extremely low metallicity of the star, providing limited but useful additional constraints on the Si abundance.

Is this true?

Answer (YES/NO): NO